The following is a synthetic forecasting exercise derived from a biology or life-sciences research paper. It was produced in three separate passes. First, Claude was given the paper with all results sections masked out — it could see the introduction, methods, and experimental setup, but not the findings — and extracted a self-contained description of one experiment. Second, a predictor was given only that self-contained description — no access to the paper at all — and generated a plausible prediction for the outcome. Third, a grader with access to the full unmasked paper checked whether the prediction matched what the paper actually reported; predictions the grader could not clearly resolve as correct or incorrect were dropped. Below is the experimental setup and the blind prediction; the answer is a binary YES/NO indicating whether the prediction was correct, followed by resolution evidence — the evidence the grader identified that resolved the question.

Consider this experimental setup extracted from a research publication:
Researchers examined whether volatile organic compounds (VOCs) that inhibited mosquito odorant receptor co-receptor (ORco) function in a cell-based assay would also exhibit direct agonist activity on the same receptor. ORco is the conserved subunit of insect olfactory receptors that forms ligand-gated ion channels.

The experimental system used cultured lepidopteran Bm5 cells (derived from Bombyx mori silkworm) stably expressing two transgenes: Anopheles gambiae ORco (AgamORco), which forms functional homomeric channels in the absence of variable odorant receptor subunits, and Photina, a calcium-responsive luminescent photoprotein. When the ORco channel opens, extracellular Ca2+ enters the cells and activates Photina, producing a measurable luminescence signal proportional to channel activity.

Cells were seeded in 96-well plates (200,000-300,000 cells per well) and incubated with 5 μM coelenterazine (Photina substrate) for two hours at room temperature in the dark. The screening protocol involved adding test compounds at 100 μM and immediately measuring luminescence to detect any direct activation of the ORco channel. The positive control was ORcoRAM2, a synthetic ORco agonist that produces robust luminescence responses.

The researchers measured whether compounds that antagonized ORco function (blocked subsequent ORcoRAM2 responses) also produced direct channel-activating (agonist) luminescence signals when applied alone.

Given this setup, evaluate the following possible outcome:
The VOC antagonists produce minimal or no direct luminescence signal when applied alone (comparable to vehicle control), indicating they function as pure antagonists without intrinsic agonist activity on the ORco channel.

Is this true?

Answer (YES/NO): YES